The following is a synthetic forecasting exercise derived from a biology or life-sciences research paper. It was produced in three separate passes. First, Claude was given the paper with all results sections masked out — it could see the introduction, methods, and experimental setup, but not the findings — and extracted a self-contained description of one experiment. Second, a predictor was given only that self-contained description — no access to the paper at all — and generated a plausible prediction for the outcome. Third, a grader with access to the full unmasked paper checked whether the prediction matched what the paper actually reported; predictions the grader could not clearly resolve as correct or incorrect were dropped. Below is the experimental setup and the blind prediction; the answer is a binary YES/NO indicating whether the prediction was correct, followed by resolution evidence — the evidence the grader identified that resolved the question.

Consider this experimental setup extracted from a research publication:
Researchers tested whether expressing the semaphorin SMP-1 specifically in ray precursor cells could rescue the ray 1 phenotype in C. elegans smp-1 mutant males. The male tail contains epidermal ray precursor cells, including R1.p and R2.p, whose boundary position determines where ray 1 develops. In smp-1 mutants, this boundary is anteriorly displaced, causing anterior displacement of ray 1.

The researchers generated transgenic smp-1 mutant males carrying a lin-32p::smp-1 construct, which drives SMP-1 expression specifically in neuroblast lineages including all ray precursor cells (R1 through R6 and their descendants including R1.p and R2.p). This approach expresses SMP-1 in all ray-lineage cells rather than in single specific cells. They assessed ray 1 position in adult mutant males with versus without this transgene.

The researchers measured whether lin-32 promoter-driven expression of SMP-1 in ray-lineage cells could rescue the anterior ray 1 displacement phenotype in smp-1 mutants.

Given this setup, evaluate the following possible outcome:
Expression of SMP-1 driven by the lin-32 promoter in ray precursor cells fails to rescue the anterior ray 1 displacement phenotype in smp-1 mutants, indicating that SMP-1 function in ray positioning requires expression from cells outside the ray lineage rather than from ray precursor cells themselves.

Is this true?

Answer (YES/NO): NO